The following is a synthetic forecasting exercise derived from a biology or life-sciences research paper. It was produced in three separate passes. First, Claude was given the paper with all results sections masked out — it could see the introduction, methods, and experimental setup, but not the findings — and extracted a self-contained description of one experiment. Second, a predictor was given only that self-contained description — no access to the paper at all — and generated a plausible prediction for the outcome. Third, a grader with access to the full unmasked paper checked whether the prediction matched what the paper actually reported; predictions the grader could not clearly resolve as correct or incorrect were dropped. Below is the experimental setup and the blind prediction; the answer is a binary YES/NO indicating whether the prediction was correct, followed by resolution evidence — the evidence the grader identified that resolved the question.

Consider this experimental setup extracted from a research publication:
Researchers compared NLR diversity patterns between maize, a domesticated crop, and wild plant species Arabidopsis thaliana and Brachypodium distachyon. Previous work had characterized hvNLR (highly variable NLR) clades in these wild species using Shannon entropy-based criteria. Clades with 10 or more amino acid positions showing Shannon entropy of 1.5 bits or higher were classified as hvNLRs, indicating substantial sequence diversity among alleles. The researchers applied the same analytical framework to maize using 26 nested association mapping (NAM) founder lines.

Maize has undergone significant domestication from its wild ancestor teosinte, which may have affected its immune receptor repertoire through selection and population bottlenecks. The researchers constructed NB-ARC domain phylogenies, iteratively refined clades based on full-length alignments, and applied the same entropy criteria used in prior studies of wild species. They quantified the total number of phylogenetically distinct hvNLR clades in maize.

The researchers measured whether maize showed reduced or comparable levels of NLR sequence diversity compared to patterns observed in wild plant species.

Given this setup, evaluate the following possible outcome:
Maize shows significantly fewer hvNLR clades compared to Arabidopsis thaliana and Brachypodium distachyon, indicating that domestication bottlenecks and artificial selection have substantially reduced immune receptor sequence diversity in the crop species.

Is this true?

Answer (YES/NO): NO